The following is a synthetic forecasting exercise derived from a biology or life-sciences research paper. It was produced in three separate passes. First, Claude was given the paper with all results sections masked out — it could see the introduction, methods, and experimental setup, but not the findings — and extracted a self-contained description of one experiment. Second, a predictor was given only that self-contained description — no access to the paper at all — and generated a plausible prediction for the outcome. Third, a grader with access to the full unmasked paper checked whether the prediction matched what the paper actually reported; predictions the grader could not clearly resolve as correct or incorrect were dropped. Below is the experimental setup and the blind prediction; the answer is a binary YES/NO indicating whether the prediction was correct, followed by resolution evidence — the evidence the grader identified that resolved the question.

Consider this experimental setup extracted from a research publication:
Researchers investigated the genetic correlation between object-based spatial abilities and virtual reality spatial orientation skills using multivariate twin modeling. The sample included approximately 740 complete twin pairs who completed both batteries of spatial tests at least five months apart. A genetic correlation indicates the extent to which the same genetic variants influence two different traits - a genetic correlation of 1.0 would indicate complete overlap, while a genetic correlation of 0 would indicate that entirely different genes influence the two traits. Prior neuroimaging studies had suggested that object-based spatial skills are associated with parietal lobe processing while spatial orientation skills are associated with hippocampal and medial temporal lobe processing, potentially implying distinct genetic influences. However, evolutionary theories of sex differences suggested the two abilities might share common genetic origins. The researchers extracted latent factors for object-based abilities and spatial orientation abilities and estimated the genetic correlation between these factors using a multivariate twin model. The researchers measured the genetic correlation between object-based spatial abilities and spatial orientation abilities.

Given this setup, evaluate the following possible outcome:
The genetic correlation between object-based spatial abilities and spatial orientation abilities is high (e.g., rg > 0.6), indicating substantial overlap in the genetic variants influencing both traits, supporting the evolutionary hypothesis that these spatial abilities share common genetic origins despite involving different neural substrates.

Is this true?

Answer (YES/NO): YES